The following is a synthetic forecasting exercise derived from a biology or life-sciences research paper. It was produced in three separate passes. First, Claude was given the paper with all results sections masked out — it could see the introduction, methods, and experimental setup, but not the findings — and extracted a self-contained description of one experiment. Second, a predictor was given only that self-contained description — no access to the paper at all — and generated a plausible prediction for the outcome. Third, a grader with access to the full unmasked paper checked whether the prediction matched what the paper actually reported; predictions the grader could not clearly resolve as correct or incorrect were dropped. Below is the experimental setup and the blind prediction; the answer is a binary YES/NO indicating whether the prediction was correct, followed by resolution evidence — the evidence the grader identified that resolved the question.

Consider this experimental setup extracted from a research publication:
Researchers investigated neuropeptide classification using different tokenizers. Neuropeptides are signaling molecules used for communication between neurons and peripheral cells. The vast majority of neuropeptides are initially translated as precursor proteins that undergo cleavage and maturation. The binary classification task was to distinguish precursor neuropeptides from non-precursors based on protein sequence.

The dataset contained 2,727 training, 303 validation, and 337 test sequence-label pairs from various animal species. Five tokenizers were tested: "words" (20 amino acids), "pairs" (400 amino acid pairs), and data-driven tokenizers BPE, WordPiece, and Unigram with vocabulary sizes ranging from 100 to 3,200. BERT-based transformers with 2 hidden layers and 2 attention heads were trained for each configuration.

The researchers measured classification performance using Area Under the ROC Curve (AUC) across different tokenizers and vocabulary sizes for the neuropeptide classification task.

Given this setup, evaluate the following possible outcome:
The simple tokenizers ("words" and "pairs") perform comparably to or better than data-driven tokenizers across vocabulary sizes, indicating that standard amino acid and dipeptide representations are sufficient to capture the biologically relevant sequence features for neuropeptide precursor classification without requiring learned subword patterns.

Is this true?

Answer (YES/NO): NO